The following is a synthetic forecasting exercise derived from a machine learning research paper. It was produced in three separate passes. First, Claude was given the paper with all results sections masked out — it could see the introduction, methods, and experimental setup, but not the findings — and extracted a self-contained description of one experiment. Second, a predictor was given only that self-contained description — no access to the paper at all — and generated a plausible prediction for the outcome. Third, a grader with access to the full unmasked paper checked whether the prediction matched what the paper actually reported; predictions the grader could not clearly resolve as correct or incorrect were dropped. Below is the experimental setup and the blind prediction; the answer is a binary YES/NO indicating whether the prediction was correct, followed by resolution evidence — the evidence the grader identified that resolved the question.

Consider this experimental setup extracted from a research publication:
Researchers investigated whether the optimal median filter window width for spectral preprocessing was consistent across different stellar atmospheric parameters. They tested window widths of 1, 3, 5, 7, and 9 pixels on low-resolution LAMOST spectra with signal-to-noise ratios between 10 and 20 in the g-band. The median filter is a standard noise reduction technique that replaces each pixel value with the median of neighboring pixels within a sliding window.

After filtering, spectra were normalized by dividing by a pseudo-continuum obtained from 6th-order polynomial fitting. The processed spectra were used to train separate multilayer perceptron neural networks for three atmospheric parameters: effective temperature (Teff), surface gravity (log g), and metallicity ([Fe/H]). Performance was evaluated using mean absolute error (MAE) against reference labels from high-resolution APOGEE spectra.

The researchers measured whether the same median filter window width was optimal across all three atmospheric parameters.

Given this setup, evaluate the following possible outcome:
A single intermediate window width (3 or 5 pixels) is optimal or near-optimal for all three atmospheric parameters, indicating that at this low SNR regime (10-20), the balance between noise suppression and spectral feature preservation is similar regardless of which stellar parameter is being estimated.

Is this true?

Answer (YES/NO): YES